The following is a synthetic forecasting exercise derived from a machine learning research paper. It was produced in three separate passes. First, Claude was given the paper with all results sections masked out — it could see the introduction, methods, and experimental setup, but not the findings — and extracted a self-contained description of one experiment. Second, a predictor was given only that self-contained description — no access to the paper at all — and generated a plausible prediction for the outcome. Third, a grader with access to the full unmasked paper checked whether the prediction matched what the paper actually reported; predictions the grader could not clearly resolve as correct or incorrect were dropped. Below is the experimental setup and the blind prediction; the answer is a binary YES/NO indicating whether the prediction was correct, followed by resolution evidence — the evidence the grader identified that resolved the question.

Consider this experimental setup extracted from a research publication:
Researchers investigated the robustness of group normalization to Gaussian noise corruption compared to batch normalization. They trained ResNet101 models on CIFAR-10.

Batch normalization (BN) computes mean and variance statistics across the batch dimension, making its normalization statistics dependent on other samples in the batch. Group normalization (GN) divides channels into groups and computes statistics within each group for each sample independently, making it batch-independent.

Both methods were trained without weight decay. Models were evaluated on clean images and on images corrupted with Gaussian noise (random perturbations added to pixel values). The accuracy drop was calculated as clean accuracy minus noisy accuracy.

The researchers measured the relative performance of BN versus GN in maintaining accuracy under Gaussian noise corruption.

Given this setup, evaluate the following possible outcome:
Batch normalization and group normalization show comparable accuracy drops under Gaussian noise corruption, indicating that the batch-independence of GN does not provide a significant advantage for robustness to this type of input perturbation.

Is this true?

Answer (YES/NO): NO